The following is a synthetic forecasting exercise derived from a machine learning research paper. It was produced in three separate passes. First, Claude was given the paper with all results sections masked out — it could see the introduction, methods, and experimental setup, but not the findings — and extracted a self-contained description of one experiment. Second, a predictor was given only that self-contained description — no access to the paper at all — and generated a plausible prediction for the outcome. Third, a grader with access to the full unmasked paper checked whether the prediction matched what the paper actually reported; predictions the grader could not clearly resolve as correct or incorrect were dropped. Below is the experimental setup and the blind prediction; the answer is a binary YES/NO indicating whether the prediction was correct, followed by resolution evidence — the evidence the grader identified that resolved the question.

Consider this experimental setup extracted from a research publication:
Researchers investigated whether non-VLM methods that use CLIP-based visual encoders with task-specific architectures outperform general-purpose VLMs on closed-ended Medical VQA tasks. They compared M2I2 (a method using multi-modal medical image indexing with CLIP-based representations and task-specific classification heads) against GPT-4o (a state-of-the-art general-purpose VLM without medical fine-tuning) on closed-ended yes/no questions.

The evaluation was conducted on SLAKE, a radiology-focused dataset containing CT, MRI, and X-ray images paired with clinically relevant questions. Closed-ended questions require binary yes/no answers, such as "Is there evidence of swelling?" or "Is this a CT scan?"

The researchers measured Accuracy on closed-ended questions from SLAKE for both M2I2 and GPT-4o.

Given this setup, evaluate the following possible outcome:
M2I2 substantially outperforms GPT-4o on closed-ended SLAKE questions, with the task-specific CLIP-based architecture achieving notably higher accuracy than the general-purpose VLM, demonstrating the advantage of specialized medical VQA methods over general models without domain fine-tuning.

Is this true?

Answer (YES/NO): YES